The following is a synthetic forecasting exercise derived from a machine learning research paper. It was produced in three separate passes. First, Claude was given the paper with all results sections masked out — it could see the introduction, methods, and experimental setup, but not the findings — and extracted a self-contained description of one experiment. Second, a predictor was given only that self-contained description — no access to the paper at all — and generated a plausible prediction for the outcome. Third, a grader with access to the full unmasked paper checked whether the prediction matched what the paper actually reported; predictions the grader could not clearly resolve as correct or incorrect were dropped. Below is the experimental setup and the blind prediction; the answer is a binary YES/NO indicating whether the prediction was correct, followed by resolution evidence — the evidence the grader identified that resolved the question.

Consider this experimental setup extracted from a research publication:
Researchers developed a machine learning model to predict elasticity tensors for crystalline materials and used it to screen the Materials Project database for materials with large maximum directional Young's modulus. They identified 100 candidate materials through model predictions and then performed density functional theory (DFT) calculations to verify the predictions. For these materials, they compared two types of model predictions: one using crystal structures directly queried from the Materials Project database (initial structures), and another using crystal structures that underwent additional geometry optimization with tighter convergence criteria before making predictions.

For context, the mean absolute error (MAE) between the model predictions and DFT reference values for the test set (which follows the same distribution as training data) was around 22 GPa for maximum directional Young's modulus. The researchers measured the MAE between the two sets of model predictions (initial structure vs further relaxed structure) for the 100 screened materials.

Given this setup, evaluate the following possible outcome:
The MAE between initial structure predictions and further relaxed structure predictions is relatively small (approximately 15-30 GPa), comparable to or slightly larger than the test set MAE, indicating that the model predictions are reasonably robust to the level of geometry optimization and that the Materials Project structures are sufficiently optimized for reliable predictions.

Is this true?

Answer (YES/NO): NO